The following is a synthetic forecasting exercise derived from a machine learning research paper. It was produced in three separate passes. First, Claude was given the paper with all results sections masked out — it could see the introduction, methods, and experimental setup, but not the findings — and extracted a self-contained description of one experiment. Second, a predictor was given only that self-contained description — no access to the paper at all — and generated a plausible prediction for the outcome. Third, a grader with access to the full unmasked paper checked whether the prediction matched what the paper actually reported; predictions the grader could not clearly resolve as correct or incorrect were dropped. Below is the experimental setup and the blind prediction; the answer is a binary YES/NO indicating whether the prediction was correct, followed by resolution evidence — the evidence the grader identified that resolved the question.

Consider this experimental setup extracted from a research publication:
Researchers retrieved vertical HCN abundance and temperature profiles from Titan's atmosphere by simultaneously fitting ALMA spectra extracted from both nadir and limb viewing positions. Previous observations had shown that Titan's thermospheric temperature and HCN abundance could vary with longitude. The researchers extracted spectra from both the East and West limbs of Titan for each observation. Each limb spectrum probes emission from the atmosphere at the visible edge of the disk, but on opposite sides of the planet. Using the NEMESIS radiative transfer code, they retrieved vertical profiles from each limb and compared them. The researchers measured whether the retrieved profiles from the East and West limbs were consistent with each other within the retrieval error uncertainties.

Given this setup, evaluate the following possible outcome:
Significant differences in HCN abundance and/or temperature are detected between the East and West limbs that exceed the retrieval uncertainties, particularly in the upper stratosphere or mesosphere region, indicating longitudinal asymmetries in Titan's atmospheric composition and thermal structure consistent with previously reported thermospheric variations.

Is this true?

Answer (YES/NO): NO